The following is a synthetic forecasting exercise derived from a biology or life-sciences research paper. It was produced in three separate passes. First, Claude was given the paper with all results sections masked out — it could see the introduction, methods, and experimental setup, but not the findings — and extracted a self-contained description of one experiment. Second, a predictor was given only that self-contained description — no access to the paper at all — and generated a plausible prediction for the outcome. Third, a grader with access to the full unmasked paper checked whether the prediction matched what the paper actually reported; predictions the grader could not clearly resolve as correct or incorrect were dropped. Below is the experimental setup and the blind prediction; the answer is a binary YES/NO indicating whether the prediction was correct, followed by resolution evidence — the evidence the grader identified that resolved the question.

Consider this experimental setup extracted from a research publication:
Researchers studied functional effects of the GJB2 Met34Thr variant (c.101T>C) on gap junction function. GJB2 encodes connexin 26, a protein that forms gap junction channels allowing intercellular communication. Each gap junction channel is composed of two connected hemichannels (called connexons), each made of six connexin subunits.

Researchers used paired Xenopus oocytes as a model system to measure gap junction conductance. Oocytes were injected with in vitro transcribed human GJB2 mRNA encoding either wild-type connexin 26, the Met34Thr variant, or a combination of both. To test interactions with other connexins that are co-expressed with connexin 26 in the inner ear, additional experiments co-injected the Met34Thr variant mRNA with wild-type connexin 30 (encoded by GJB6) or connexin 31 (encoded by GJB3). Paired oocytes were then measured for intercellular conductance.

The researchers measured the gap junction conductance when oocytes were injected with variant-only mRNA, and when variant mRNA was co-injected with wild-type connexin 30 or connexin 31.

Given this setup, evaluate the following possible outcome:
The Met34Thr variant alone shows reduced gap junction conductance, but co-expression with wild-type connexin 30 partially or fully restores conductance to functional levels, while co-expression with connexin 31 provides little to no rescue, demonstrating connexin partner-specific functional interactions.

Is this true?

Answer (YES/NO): NO